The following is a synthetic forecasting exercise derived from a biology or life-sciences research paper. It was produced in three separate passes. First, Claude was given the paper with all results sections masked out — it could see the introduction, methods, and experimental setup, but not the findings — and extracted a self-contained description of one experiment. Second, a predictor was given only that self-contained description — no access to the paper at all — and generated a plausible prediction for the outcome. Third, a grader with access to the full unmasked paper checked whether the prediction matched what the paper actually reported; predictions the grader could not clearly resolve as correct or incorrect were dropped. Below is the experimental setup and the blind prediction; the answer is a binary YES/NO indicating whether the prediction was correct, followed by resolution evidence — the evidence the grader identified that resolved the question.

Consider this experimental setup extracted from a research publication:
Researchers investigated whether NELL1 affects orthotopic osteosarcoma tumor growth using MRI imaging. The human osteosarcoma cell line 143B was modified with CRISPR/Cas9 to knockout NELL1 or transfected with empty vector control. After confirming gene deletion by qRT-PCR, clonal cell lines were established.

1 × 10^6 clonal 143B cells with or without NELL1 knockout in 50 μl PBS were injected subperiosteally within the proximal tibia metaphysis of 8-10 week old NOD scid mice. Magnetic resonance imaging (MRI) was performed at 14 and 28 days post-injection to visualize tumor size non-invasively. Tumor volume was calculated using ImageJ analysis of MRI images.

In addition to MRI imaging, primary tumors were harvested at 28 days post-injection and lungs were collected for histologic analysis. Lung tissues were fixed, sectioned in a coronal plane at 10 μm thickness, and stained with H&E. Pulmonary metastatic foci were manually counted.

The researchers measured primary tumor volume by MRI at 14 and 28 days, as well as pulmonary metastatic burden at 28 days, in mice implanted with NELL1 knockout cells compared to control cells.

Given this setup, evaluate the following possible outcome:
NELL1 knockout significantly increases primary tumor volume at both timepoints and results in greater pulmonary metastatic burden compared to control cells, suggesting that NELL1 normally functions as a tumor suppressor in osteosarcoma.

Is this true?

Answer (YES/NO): NO